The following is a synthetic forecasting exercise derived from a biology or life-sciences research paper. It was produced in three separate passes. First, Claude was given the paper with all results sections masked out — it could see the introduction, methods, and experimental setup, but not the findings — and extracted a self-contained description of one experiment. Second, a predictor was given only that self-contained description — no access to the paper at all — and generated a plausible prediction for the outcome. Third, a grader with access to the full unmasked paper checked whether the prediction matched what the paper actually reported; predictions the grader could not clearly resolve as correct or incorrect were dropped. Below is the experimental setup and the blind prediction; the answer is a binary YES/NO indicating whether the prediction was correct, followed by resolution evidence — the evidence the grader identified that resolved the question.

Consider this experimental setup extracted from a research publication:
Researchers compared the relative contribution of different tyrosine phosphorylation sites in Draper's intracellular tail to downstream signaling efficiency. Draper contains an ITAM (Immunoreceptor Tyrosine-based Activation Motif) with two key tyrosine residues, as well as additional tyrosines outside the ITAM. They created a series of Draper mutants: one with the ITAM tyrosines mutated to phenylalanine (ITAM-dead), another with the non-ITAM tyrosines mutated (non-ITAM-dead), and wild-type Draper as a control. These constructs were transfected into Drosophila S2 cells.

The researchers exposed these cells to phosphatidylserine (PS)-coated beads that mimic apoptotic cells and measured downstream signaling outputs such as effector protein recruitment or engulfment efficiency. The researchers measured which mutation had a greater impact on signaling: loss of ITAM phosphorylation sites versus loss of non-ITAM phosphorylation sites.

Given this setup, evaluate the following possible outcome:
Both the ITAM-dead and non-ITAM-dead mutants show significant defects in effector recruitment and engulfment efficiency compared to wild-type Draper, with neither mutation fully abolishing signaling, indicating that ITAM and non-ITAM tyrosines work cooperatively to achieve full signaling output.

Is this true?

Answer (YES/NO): NO